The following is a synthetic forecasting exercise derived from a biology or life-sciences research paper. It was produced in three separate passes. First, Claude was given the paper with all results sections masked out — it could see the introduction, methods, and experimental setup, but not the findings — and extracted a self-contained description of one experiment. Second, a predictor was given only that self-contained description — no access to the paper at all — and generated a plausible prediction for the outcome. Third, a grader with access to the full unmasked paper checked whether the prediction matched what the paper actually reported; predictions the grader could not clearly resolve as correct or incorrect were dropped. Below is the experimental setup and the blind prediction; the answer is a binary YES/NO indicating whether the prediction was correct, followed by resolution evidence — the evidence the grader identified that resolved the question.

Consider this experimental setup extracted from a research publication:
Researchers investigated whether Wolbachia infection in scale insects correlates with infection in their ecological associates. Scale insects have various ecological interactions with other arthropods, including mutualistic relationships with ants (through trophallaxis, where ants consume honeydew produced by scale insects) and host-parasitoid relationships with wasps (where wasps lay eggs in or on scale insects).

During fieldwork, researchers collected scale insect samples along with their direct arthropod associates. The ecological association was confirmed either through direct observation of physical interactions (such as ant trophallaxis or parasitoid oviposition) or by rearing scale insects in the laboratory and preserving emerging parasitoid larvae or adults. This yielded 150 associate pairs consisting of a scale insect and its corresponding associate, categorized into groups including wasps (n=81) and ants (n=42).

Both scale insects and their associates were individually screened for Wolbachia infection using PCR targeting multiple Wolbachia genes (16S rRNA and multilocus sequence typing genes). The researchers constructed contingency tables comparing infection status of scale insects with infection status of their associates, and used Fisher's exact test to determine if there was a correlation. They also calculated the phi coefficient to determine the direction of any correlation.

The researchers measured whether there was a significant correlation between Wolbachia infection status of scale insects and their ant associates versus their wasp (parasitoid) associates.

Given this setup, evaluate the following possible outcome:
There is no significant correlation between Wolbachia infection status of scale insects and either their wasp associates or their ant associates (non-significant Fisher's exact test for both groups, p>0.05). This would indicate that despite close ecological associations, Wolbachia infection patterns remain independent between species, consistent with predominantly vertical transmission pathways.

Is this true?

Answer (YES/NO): NO